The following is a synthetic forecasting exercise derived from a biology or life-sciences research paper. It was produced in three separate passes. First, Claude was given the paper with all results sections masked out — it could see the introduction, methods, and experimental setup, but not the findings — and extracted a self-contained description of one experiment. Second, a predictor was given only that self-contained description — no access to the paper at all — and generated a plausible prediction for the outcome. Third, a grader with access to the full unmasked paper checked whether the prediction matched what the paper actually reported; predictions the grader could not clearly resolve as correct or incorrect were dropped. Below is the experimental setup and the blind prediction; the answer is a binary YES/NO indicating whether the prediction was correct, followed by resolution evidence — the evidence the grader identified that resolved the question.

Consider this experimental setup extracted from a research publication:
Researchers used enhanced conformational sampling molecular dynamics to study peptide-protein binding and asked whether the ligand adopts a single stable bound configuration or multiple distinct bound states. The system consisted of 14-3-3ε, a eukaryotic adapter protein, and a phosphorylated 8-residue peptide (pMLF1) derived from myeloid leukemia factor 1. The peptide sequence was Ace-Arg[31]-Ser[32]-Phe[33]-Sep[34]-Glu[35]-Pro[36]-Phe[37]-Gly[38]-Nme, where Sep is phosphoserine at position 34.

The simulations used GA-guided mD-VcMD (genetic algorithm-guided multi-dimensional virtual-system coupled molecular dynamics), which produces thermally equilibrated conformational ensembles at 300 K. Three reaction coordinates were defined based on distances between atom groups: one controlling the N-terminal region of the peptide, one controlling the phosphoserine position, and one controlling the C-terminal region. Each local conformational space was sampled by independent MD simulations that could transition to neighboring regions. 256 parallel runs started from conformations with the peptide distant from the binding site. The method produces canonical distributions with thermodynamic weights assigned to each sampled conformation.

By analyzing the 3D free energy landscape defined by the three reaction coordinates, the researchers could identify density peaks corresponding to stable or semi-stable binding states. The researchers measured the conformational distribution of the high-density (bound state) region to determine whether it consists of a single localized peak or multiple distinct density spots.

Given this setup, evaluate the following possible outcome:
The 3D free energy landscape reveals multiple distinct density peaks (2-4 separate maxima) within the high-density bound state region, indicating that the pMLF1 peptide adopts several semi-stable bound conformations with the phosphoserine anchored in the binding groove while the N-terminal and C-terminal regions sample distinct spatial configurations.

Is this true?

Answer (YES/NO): YES